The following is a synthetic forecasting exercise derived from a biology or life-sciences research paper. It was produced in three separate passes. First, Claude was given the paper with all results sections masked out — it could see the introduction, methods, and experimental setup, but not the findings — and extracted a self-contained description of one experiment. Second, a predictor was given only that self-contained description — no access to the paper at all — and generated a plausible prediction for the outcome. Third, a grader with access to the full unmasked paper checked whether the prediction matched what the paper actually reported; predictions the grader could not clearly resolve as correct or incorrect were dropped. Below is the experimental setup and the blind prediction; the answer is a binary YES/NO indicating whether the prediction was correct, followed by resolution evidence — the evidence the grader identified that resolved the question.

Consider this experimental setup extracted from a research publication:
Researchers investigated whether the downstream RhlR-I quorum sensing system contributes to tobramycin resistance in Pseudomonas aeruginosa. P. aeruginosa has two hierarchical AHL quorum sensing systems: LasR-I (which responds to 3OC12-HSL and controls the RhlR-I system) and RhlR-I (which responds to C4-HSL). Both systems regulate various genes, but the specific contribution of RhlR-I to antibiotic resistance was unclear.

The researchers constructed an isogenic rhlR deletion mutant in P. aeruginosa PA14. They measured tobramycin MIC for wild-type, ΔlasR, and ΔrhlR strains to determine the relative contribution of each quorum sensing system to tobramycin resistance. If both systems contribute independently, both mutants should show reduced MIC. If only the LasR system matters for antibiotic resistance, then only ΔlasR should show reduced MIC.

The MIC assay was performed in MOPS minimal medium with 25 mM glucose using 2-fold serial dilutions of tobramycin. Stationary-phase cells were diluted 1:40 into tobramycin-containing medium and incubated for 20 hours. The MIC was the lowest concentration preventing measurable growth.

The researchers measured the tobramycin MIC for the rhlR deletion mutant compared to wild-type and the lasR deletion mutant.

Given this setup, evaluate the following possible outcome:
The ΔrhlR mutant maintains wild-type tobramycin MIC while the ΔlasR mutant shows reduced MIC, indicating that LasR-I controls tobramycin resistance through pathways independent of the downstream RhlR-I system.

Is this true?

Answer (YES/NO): YES